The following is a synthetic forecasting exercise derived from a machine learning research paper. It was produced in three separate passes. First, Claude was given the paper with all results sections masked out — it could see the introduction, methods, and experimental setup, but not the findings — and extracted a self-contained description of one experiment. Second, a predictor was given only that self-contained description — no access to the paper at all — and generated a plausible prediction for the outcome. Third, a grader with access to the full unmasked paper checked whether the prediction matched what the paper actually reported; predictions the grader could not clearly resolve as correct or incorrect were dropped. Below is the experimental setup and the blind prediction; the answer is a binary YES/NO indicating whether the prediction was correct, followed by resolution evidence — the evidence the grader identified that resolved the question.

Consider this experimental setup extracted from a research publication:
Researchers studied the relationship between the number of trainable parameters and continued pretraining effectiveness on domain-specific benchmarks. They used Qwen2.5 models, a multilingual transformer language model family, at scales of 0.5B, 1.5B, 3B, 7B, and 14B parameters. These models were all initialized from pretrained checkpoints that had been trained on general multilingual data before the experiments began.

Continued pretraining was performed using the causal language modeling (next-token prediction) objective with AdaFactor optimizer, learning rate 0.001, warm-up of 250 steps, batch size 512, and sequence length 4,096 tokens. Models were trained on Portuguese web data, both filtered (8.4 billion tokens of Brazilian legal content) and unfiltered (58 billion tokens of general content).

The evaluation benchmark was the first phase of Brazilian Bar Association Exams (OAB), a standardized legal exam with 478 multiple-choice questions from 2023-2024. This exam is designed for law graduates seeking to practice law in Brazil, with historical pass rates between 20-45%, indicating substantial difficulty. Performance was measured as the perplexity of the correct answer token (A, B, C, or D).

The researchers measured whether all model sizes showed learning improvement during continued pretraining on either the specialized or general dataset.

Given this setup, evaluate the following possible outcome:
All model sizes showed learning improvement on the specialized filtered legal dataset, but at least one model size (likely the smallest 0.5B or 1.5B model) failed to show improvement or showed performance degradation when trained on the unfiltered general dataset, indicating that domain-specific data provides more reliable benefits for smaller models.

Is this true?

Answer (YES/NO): NO